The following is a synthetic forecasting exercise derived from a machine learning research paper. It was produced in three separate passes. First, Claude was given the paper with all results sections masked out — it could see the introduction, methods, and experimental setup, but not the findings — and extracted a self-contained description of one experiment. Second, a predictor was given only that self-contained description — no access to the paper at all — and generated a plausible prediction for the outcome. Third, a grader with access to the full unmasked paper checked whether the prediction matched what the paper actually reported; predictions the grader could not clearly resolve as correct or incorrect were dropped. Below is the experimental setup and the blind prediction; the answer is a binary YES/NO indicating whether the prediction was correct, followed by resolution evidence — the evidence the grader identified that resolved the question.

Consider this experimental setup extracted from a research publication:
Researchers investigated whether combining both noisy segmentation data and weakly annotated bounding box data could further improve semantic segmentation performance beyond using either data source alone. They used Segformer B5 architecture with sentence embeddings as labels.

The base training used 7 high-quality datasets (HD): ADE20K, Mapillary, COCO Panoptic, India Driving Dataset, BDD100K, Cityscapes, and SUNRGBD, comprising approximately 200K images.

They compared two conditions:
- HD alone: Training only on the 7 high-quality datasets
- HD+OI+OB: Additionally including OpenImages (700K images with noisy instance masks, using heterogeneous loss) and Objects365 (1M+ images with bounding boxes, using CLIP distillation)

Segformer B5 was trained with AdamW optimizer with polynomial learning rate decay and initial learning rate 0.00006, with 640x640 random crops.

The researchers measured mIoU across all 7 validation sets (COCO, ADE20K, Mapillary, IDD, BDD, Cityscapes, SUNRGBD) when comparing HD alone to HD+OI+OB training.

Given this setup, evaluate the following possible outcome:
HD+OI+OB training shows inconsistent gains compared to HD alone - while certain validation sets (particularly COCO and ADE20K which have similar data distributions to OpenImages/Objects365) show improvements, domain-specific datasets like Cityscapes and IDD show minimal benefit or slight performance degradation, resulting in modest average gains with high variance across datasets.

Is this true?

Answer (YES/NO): NO